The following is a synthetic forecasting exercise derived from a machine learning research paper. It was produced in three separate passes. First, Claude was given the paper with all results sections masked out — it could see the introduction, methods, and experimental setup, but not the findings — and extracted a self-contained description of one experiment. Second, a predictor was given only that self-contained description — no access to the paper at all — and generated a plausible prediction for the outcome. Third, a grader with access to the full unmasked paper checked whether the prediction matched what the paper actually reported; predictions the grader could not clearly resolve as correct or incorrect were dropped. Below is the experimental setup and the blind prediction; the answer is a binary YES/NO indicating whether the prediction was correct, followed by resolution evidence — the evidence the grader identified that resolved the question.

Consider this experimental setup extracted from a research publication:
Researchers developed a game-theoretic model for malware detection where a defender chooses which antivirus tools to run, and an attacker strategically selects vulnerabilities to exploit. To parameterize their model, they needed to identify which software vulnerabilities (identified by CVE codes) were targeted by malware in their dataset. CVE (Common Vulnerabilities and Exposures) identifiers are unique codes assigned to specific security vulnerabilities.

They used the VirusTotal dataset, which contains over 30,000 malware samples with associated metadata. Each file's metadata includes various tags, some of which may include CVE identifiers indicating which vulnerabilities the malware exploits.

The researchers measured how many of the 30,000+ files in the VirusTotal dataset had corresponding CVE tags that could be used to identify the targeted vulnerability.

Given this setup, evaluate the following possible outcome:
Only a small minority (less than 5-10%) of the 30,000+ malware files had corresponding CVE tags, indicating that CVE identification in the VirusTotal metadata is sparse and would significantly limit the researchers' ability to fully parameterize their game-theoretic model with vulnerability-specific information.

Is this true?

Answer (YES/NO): NO